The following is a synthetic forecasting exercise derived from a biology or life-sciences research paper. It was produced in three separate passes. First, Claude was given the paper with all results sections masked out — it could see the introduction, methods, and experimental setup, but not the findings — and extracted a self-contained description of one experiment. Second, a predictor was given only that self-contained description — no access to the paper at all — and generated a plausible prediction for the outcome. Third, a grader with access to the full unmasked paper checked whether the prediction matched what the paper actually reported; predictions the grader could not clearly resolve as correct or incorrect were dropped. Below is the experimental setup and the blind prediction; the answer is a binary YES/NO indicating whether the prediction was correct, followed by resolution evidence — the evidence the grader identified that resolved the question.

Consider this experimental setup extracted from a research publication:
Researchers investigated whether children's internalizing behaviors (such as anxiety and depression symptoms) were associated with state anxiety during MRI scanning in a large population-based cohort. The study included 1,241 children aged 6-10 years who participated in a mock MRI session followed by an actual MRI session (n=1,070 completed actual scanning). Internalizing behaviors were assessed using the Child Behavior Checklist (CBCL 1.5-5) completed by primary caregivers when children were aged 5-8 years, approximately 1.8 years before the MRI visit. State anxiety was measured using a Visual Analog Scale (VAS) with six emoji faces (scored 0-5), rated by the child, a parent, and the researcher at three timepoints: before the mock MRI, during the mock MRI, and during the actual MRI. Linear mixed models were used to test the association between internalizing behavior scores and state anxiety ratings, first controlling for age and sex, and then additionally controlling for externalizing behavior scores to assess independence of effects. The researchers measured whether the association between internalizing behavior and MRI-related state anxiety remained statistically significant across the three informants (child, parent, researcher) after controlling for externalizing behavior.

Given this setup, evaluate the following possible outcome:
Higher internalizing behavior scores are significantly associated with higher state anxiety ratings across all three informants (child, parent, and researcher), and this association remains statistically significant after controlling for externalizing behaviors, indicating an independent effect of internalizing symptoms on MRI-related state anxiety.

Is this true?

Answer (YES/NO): NO